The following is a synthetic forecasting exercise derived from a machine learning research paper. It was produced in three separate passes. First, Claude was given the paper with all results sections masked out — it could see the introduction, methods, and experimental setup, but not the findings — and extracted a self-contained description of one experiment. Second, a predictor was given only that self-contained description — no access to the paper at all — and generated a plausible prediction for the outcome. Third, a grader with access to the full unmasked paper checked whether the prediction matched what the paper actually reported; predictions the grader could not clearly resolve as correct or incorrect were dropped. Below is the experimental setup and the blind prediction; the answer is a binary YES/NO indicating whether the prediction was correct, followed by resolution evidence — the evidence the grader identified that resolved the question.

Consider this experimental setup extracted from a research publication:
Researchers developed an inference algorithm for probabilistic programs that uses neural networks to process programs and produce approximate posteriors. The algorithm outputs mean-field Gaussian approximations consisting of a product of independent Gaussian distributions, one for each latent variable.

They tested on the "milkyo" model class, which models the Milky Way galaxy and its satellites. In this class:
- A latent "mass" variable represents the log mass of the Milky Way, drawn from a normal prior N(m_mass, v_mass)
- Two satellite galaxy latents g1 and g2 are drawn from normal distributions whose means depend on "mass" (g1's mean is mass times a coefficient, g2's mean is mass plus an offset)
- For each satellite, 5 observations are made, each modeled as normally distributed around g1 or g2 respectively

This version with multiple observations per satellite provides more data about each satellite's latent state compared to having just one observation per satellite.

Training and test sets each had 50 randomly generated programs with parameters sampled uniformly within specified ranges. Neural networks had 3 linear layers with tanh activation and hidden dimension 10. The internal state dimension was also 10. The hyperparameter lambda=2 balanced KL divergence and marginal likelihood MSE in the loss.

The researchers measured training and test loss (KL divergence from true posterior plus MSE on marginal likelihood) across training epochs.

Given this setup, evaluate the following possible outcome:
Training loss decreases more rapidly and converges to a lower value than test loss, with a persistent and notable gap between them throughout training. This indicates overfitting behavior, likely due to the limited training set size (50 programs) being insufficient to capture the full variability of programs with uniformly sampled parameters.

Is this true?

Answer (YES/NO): NO